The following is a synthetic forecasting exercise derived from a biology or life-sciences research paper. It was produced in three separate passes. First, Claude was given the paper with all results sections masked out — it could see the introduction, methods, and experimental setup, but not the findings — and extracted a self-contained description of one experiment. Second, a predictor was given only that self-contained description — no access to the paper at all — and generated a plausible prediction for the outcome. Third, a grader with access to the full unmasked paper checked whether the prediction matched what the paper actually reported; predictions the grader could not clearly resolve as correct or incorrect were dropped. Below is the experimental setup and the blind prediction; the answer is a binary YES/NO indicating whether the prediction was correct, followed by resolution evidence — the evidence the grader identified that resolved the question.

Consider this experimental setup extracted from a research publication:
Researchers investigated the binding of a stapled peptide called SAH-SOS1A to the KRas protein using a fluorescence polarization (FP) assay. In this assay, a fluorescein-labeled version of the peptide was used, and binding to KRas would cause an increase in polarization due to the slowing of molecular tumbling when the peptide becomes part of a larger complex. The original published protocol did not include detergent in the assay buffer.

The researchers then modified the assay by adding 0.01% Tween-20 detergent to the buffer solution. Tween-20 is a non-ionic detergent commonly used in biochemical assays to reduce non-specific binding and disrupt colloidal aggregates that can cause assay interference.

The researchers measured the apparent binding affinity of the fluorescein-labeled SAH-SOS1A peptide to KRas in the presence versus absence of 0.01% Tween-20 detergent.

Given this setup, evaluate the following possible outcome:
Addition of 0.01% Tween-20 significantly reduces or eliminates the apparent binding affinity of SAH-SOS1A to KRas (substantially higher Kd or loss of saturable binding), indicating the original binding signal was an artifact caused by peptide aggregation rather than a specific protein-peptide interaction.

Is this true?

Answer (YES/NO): YES